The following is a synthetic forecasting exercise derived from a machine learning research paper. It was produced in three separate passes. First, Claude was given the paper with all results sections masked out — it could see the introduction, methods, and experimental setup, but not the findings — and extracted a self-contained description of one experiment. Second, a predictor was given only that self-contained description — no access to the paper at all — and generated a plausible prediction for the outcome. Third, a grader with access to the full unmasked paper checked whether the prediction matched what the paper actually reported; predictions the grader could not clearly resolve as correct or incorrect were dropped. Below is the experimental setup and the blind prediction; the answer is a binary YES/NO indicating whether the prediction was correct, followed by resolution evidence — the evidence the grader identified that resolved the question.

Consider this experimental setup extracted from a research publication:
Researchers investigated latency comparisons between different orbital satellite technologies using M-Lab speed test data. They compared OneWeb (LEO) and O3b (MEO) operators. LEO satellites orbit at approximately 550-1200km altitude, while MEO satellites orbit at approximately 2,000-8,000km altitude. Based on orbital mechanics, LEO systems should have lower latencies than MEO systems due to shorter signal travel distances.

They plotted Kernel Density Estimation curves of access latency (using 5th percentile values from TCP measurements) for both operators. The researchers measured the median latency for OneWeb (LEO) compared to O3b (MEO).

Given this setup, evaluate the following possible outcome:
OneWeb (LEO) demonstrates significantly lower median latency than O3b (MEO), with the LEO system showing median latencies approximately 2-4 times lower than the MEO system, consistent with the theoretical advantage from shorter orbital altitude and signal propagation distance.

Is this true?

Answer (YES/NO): NO